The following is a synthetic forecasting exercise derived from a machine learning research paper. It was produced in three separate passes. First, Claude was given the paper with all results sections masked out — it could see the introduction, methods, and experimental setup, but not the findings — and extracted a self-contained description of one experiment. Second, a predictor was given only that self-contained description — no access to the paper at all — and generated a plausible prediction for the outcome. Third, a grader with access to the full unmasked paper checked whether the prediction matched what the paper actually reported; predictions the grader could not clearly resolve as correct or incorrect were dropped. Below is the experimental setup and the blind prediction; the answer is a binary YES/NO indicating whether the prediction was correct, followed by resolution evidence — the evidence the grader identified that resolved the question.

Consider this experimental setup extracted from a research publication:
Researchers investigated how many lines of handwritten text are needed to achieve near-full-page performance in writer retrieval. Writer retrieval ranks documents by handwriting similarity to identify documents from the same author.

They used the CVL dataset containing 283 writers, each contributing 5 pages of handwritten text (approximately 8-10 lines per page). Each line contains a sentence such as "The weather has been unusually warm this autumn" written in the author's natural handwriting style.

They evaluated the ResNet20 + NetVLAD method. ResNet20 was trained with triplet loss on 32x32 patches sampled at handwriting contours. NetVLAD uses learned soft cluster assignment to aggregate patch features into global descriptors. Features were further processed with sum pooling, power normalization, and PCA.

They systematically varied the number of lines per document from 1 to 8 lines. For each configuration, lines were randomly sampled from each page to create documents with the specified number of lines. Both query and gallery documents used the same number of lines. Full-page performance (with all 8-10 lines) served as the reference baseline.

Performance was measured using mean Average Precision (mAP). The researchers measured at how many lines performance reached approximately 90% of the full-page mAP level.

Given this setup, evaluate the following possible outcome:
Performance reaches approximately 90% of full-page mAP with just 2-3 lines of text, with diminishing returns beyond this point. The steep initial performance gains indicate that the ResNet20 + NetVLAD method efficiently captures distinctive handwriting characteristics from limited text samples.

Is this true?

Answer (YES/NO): NO